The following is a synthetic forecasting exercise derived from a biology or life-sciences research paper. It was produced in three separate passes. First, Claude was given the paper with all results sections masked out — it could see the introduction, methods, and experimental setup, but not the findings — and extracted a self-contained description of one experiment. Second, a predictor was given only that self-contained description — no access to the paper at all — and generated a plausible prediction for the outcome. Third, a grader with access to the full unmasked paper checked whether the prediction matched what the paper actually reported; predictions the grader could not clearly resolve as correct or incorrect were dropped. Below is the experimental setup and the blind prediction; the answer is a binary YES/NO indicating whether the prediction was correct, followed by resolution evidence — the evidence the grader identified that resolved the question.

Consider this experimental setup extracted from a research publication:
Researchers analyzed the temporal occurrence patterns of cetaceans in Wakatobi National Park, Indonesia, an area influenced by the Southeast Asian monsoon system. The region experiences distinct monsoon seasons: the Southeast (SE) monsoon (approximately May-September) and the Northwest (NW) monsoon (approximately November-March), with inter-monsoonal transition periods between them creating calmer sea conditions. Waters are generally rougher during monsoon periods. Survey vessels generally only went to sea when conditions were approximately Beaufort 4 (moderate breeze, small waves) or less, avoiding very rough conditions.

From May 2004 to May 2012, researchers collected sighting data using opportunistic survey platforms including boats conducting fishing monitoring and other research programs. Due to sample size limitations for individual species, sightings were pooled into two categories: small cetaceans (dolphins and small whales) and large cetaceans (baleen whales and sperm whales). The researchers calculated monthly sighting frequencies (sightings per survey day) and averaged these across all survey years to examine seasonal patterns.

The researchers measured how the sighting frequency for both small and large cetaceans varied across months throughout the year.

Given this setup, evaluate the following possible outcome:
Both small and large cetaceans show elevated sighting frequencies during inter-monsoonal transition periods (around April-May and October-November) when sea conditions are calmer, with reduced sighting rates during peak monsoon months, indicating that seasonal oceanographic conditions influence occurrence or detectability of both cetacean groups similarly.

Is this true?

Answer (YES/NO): YES